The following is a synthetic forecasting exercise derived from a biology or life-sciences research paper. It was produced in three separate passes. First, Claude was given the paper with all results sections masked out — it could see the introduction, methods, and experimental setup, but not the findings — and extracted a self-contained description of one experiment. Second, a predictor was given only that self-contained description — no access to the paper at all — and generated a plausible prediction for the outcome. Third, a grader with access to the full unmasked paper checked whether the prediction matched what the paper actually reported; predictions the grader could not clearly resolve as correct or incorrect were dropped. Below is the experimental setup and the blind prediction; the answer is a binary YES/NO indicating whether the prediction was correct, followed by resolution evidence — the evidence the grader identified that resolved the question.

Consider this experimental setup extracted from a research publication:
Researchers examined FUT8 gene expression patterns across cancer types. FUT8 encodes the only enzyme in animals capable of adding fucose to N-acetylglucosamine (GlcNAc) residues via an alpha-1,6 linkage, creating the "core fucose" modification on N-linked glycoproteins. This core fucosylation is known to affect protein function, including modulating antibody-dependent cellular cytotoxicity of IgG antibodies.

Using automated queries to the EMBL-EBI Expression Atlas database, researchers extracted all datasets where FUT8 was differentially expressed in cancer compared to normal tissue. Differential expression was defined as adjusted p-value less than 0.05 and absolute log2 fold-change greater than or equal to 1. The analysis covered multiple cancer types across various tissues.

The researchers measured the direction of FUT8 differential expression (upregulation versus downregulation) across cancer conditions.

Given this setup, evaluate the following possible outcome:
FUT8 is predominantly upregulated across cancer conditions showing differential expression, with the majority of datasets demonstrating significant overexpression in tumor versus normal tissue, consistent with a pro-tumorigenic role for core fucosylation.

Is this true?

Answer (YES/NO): YES